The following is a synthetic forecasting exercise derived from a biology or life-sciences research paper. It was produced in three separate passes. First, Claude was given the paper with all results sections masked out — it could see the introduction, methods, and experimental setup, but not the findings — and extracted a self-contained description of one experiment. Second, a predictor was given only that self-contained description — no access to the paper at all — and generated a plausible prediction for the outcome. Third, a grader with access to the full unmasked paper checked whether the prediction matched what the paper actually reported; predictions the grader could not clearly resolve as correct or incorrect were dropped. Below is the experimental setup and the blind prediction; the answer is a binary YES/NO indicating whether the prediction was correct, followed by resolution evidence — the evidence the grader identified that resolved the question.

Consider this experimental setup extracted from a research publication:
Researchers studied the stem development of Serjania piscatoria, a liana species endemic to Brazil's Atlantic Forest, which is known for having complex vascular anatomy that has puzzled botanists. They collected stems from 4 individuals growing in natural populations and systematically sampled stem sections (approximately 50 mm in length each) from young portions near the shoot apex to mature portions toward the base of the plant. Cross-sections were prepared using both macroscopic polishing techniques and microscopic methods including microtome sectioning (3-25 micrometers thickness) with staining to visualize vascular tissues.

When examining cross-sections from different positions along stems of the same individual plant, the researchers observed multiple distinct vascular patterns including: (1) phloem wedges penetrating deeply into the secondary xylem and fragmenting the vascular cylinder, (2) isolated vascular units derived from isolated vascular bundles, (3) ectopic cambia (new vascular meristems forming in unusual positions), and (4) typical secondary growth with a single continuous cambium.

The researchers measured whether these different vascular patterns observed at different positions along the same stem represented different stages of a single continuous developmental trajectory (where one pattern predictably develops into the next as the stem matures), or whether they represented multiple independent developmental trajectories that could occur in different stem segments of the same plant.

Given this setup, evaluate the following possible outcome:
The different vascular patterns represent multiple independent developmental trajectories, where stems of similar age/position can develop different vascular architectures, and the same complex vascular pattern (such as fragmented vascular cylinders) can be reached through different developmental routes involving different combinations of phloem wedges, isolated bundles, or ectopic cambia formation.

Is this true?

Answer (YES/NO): YES